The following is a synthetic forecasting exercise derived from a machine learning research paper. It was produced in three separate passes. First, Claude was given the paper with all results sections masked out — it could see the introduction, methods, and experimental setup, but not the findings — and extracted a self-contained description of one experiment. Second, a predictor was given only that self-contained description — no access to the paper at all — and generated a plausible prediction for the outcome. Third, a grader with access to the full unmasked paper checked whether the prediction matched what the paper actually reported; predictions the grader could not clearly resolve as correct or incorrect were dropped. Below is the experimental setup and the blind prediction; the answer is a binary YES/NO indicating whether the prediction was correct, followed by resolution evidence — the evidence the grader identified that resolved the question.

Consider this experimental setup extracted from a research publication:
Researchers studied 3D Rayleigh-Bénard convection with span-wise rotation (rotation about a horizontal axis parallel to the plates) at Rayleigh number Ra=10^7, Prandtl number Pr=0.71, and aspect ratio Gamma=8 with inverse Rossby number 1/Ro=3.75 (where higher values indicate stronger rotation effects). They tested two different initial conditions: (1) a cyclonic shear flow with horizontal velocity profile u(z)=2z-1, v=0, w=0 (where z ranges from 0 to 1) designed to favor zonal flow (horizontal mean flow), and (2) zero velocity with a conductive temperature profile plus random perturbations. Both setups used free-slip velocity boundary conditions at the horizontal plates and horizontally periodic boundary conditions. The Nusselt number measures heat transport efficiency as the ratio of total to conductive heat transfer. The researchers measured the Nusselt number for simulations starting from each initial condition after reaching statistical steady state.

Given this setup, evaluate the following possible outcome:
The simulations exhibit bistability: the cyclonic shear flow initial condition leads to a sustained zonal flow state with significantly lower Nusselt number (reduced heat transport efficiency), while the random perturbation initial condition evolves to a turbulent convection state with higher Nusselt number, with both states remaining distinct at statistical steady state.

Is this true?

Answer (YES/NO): YES